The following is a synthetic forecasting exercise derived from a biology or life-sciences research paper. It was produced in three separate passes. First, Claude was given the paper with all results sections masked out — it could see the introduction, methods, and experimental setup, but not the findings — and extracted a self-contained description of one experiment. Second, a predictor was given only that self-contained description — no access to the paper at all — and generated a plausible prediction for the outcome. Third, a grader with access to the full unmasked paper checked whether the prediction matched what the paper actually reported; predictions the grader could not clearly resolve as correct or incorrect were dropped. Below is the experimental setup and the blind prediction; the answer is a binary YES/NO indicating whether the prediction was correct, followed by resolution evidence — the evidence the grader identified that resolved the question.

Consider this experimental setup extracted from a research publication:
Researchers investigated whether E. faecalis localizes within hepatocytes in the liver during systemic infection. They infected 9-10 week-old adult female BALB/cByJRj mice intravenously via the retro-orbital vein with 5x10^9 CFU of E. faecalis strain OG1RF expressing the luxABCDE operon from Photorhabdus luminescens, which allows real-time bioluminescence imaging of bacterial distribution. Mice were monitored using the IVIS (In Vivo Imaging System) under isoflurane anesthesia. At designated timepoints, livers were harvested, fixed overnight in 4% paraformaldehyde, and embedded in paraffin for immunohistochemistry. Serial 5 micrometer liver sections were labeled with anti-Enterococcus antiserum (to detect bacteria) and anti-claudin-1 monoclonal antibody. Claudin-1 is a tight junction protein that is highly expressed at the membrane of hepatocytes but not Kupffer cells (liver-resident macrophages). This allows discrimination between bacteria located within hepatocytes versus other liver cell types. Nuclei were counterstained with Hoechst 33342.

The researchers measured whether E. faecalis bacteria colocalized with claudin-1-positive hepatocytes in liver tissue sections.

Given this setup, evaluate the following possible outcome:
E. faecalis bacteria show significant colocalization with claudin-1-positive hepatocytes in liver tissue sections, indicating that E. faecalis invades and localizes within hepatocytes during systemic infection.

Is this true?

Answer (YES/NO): YES